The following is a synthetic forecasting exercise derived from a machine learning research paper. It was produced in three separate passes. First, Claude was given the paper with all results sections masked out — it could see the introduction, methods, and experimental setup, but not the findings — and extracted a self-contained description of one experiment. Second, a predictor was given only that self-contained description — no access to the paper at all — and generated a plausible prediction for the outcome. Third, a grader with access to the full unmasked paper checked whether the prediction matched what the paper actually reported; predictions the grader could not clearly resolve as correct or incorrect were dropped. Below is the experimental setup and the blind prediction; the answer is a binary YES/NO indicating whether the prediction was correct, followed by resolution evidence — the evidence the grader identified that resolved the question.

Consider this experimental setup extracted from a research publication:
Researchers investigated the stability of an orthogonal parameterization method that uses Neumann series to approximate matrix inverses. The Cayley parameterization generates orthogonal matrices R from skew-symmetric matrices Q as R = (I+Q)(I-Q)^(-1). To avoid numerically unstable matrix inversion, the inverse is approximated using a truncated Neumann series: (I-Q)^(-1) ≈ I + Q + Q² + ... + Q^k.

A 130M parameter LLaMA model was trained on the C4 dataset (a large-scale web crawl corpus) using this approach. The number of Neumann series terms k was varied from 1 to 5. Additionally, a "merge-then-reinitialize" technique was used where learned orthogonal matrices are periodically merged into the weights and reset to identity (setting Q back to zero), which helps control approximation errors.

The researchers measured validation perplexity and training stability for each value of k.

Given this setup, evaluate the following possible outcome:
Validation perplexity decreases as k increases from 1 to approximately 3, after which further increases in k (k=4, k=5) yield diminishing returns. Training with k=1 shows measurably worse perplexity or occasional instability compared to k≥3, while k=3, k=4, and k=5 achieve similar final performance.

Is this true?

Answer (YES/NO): NO